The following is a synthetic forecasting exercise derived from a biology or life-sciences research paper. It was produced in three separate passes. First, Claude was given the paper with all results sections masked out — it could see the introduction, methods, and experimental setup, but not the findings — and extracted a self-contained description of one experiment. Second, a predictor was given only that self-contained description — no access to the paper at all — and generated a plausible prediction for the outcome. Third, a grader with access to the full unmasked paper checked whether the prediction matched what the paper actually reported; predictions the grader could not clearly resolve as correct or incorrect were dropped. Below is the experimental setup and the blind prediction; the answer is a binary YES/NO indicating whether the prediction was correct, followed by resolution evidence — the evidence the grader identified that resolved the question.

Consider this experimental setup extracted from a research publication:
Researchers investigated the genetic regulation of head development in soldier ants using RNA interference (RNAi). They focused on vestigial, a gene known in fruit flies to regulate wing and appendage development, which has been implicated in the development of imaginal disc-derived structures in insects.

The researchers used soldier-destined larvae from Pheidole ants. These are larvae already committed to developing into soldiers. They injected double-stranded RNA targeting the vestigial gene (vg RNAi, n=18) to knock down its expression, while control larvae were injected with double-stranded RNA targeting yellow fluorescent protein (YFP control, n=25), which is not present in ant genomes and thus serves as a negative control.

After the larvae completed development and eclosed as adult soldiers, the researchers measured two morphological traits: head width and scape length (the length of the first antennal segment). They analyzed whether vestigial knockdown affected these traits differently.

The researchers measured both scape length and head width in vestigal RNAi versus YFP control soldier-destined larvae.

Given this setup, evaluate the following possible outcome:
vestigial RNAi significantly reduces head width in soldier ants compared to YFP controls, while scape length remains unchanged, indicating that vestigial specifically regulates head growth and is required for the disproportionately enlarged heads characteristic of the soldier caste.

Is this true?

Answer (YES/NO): YES